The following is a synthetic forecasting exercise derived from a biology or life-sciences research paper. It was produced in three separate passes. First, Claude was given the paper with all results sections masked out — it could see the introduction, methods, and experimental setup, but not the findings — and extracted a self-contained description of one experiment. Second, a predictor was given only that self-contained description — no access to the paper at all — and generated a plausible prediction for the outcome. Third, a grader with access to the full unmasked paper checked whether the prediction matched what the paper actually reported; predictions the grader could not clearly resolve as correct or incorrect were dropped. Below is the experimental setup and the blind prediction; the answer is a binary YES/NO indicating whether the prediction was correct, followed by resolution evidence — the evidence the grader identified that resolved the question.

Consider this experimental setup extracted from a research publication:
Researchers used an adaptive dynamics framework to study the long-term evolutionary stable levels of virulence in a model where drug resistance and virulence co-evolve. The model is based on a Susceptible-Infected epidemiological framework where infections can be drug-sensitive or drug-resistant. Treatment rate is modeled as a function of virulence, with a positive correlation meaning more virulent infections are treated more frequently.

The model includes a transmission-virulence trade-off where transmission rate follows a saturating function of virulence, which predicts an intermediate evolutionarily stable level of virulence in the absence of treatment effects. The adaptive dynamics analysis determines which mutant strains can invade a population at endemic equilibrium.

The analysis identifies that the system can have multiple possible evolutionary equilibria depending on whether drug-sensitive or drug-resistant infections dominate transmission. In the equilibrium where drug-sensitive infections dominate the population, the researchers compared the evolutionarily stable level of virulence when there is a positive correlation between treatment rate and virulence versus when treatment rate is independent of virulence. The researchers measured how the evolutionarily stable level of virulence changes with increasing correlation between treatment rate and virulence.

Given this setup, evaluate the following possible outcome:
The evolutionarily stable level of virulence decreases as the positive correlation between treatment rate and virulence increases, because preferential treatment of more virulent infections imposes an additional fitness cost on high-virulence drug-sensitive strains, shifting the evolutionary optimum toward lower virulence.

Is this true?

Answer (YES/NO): YES